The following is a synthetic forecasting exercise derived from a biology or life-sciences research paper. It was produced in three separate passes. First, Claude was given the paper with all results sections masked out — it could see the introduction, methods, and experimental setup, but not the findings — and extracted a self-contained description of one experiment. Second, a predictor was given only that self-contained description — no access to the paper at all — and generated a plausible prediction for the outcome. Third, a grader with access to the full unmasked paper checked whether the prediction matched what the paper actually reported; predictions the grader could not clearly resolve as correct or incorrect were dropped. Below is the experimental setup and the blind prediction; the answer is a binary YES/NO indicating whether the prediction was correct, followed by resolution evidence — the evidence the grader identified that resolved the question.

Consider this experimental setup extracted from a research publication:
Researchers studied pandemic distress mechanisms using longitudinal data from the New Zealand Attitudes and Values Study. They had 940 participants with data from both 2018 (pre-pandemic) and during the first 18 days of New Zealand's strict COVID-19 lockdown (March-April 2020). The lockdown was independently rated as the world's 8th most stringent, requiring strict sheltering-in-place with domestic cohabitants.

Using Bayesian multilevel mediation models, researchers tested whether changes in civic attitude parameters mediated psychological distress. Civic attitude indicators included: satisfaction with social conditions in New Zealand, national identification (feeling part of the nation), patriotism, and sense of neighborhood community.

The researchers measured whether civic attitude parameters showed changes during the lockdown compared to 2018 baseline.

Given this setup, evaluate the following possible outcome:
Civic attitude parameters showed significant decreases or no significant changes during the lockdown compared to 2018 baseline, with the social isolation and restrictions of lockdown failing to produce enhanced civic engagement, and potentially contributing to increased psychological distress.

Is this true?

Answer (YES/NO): NO